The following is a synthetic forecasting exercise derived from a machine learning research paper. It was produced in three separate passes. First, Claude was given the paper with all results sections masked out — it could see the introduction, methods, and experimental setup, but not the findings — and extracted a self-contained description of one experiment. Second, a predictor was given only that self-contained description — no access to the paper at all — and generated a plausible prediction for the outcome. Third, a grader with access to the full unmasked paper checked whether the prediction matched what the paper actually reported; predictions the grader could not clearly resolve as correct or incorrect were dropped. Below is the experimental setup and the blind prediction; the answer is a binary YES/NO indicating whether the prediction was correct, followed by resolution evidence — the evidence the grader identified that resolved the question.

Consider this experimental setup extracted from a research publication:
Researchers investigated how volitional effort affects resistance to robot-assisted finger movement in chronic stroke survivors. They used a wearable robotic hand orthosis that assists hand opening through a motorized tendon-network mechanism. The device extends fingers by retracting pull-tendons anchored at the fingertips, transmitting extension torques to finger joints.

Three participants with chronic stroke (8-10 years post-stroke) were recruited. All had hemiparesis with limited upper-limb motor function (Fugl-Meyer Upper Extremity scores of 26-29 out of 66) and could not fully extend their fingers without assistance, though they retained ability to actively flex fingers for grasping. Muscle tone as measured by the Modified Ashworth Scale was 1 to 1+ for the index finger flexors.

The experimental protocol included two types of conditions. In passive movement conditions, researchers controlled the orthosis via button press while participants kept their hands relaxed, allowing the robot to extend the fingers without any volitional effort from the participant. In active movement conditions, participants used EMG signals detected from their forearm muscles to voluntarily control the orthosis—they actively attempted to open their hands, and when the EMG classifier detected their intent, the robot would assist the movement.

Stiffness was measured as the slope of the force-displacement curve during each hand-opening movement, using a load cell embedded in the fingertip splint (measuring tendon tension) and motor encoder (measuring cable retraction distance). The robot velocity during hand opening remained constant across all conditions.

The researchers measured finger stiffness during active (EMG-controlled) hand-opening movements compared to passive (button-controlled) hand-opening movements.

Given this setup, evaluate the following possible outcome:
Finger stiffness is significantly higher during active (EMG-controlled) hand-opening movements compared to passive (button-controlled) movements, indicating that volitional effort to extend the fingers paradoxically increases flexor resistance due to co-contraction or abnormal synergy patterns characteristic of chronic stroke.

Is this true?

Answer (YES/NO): YES